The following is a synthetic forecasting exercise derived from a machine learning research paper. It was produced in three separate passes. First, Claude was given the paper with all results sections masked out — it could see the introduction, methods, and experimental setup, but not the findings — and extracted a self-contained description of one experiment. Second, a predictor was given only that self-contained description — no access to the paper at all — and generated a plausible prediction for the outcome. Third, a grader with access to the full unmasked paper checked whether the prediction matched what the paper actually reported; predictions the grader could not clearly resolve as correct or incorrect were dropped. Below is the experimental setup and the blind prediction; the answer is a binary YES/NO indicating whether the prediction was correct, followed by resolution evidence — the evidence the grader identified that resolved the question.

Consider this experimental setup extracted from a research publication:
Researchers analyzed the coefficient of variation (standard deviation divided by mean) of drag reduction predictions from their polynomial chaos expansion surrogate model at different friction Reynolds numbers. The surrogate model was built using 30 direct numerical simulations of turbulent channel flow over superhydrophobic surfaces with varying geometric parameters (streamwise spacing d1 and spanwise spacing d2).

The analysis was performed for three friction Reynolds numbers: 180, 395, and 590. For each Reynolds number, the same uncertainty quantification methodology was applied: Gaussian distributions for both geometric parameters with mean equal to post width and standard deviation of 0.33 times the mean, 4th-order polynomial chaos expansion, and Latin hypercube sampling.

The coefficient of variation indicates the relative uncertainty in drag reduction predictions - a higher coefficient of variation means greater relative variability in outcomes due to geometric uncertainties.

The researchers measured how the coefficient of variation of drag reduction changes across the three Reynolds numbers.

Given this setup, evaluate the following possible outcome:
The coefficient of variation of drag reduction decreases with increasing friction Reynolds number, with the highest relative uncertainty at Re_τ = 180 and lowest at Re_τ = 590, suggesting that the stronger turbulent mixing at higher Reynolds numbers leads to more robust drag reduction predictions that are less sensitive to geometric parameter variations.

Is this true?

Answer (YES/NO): YES